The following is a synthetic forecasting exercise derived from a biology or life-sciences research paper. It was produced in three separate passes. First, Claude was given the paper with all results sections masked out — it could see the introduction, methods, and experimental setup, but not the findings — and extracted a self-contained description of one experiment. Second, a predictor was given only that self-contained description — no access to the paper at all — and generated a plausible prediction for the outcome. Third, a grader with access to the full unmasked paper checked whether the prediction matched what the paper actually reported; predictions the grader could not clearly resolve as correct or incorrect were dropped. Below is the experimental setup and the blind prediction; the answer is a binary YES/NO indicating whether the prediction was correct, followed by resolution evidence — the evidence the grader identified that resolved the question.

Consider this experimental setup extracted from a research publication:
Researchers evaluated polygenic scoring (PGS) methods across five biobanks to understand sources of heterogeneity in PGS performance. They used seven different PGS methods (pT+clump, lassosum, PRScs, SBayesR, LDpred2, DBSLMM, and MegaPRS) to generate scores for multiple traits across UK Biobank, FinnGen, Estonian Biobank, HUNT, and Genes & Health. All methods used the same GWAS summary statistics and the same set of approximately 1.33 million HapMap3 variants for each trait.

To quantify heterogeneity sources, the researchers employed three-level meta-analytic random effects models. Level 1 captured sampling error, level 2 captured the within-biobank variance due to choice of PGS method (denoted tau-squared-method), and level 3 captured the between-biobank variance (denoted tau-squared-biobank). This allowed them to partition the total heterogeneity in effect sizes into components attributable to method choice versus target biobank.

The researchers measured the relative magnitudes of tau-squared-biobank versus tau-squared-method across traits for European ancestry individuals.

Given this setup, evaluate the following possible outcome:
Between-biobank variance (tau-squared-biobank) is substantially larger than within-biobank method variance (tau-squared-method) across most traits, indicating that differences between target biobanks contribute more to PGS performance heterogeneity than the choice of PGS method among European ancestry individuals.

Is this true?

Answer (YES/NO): YES